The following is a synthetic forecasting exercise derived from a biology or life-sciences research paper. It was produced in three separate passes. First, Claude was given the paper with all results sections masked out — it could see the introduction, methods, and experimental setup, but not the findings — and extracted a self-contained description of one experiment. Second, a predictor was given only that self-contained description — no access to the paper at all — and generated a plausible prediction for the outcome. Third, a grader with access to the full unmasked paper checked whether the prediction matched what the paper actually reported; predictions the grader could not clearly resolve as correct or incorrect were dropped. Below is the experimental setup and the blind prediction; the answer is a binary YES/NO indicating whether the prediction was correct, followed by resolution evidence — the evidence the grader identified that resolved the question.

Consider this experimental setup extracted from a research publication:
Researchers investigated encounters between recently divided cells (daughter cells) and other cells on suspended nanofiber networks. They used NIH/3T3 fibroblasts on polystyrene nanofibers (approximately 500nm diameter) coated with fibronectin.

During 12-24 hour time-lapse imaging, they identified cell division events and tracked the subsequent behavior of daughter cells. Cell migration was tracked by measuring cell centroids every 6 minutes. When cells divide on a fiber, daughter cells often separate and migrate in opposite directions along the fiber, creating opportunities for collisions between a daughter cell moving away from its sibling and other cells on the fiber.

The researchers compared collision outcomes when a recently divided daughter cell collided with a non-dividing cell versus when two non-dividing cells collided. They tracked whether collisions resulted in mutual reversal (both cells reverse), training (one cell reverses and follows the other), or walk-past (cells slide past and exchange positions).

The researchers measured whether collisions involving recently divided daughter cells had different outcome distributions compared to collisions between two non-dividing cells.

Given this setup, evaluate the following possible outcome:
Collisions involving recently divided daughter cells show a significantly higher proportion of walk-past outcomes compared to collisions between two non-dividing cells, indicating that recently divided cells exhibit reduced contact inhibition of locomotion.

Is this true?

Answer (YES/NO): YES